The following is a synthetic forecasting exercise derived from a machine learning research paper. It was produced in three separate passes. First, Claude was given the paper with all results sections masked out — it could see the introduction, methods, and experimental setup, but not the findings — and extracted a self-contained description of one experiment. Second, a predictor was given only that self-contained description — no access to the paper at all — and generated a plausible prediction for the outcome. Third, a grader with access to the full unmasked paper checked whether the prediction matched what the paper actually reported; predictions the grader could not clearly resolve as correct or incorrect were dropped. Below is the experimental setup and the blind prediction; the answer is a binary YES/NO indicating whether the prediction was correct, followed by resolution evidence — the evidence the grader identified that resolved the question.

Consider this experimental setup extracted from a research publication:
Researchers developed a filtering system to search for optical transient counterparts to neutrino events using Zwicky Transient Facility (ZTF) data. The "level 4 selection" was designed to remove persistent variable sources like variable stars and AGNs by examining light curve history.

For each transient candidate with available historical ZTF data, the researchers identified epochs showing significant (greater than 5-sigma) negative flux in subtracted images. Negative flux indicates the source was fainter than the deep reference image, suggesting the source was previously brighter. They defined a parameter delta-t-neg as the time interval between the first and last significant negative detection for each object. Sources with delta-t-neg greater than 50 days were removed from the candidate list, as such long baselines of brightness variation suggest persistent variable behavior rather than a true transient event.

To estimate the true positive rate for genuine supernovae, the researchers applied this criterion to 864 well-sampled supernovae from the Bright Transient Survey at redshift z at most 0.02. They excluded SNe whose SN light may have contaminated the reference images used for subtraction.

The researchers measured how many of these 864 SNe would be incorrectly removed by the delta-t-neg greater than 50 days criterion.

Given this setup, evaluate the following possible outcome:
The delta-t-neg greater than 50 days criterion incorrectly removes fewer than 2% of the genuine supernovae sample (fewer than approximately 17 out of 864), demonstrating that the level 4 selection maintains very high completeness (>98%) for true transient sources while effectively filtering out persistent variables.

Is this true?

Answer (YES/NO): YES